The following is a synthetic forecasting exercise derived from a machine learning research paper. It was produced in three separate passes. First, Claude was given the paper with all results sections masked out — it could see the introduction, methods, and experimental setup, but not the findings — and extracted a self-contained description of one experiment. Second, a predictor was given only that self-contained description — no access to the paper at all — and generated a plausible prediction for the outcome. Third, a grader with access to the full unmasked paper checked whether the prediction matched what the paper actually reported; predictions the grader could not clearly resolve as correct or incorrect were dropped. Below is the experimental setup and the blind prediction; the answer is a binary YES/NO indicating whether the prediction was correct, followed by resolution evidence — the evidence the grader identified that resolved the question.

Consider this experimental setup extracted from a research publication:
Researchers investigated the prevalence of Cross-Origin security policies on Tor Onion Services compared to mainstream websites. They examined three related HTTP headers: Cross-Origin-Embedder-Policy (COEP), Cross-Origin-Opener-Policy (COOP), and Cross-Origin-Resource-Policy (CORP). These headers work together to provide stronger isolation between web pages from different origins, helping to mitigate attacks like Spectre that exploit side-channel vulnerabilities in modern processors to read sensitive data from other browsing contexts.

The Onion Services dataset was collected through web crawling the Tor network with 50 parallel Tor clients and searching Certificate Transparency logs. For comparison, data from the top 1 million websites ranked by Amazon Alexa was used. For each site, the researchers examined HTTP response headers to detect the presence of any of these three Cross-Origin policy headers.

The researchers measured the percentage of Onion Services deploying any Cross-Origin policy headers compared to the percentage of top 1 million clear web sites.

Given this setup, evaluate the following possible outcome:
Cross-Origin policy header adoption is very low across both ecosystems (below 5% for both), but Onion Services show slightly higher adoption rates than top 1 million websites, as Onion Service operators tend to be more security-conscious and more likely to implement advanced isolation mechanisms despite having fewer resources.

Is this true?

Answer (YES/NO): NO